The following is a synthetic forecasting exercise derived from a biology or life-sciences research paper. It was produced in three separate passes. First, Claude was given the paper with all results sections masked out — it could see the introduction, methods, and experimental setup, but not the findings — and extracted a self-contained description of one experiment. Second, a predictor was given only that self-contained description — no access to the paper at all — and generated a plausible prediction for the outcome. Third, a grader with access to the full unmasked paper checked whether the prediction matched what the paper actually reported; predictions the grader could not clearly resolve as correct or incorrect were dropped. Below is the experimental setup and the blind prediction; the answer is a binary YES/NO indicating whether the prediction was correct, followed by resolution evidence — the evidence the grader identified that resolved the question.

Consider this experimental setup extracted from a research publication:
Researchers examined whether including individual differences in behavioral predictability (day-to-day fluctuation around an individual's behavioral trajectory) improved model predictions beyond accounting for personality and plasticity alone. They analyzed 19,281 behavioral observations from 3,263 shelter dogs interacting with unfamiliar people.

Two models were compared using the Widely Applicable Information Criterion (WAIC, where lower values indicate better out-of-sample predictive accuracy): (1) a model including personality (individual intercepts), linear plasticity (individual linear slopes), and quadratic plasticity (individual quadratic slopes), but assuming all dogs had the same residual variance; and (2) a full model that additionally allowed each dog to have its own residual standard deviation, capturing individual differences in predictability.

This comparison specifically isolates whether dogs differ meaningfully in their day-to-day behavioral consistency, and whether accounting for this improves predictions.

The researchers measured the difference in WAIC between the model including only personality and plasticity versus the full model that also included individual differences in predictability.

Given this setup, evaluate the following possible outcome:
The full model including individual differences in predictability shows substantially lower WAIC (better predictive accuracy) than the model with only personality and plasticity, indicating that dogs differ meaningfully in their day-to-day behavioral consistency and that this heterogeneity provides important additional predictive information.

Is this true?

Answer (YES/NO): YES